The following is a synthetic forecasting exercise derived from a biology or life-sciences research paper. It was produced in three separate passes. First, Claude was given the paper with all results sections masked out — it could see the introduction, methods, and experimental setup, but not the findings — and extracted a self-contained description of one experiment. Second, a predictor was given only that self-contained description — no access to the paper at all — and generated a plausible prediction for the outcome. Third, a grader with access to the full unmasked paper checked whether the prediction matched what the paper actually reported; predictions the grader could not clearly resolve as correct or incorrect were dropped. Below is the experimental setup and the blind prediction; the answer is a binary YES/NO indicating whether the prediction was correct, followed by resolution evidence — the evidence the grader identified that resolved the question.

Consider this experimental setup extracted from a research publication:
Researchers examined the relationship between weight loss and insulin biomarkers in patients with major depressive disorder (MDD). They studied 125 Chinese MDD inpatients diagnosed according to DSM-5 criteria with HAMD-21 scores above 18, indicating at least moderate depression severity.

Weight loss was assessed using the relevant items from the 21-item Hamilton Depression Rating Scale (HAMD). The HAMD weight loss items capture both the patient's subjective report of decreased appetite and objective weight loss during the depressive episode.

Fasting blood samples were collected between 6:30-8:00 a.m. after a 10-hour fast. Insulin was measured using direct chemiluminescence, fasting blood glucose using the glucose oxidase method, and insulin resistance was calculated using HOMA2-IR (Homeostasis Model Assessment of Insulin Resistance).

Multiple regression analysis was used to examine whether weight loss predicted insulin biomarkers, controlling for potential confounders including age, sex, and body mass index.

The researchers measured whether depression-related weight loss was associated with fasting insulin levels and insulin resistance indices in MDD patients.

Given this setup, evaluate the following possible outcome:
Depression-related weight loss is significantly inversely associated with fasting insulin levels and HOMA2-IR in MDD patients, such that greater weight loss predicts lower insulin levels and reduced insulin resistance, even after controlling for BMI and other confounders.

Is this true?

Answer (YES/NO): NO